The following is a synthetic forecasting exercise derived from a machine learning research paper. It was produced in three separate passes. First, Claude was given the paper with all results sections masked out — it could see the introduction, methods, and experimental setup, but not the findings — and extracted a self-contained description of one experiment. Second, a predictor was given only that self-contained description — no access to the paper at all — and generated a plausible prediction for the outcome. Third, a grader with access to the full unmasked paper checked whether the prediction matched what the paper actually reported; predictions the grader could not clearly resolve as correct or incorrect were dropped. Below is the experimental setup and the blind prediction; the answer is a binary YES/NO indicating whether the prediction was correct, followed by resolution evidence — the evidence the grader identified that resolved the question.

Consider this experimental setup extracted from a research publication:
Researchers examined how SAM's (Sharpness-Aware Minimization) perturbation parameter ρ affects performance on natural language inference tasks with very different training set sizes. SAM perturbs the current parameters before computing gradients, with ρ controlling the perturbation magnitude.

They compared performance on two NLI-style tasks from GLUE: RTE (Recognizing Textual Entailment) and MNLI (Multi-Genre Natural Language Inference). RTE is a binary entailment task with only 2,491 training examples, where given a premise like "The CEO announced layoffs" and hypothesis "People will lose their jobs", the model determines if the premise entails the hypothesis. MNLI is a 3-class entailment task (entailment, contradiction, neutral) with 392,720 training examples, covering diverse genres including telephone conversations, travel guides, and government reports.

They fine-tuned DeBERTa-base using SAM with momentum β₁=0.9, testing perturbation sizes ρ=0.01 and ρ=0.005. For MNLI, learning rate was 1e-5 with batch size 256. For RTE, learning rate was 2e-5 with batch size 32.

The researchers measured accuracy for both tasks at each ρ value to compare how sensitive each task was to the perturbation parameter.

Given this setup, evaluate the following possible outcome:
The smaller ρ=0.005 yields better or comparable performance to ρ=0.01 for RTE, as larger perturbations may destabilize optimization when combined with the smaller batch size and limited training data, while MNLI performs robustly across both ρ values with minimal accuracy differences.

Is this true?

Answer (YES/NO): YES